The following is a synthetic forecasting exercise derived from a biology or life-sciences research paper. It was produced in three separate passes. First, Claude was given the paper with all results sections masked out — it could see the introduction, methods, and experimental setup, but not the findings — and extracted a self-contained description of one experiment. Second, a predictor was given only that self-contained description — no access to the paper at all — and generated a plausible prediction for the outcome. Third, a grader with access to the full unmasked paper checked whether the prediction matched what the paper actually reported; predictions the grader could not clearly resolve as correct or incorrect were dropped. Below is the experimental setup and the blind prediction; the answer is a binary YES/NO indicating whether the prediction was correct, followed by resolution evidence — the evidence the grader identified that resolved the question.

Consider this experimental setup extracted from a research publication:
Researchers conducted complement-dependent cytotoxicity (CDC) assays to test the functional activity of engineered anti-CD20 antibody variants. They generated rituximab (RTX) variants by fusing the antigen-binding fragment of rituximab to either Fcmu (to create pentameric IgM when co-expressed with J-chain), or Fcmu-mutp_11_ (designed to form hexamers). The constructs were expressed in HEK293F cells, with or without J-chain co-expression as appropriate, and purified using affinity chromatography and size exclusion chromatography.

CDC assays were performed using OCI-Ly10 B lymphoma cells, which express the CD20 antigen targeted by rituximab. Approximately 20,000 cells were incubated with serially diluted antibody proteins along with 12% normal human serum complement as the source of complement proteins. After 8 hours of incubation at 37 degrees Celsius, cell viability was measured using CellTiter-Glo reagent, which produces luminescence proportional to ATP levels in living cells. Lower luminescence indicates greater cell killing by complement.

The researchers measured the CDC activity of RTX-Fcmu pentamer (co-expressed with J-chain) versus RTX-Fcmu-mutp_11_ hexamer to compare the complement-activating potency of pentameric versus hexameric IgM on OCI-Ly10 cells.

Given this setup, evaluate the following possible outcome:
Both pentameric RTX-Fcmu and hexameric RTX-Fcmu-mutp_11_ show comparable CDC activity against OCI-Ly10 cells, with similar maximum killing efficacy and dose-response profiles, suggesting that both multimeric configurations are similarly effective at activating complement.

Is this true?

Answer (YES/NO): NO